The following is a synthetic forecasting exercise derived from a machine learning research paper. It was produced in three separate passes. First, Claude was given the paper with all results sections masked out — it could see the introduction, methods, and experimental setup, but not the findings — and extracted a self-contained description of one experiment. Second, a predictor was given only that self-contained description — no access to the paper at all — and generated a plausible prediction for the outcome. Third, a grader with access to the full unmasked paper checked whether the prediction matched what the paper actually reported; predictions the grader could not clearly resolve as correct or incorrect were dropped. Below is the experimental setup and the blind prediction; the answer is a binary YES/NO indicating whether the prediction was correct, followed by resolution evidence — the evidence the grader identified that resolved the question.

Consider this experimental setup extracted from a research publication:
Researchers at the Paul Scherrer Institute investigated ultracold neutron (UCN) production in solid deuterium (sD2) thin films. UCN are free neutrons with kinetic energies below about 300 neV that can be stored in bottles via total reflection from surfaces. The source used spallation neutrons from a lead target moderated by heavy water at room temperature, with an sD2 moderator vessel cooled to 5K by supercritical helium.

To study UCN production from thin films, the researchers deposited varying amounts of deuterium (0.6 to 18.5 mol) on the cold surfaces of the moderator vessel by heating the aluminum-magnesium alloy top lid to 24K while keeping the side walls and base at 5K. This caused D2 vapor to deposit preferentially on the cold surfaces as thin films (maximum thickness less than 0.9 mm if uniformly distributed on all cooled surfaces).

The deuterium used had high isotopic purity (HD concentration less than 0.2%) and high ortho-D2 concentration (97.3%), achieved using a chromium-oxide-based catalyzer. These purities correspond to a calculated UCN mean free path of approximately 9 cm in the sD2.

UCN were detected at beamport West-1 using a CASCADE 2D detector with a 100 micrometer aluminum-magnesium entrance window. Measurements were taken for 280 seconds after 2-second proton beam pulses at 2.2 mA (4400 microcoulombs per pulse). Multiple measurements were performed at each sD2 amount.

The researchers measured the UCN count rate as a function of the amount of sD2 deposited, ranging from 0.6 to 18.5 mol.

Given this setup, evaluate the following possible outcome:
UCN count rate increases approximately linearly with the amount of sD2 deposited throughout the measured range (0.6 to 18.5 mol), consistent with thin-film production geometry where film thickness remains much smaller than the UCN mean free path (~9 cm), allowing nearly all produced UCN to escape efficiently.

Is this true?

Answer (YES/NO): YES